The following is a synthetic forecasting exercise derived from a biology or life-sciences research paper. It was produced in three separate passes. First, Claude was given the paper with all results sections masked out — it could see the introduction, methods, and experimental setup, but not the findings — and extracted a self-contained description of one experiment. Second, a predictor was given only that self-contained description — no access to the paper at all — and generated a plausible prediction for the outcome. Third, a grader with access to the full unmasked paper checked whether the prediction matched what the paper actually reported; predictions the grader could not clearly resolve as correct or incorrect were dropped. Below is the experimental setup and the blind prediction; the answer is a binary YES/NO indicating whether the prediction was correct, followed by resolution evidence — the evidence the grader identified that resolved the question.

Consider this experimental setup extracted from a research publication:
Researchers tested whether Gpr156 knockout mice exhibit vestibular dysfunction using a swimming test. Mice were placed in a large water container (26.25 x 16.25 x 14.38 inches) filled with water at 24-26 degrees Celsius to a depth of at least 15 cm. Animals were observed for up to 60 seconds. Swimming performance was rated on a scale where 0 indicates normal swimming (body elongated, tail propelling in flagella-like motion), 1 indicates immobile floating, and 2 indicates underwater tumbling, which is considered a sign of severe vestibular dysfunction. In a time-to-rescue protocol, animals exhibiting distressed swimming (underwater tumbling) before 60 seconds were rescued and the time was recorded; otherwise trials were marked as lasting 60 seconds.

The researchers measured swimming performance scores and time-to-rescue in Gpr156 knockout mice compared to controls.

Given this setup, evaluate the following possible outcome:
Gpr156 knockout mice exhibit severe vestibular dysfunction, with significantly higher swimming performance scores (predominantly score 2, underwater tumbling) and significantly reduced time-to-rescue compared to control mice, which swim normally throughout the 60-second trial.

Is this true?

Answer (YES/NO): NO